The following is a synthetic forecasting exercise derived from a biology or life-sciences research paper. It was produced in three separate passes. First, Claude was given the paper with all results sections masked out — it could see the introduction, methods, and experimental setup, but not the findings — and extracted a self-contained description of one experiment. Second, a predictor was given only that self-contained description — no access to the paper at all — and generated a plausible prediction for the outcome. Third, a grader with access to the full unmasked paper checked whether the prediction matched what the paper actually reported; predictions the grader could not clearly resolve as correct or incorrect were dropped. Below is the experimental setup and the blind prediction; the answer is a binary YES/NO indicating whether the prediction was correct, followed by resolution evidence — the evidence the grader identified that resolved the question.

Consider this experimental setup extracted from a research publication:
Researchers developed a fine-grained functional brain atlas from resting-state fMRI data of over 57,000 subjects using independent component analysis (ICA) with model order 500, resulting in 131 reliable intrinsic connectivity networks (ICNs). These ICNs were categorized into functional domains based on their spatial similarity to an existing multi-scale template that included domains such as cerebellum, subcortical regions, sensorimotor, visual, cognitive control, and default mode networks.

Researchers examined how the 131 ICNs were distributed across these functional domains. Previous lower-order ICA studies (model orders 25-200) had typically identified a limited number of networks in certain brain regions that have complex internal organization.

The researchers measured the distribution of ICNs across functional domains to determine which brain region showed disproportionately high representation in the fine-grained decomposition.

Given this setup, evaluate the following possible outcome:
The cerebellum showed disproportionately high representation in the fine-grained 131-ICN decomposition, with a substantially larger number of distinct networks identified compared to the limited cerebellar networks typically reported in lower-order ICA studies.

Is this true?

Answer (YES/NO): YES